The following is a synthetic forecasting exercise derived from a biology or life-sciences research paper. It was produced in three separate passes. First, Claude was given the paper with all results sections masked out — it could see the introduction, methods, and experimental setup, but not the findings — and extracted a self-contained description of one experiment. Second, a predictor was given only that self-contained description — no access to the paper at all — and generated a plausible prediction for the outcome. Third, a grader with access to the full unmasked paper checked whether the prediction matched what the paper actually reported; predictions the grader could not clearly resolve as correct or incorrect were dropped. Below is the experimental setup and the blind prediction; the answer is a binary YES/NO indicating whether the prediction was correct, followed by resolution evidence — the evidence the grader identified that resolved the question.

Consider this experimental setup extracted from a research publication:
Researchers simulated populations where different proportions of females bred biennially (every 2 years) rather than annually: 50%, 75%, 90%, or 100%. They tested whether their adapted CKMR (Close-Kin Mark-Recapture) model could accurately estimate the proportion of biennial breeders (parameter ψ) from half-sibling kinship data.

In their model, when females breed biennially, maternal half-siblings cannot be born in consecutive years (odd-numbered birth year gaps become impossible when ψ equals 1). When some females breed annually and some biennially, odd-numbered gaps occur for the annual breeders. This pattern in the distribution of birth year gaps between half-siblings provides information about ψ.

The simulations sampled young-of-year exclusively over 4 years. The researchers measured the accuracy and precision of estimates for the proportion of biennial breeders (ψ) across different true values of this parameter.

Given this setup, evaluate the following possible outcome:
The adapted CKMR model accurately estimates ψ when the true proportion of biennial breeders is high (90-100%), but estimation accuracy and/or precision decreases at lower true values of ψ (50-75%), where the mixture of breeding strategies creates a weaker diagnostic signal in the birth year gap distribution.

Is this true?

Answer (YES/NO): YES